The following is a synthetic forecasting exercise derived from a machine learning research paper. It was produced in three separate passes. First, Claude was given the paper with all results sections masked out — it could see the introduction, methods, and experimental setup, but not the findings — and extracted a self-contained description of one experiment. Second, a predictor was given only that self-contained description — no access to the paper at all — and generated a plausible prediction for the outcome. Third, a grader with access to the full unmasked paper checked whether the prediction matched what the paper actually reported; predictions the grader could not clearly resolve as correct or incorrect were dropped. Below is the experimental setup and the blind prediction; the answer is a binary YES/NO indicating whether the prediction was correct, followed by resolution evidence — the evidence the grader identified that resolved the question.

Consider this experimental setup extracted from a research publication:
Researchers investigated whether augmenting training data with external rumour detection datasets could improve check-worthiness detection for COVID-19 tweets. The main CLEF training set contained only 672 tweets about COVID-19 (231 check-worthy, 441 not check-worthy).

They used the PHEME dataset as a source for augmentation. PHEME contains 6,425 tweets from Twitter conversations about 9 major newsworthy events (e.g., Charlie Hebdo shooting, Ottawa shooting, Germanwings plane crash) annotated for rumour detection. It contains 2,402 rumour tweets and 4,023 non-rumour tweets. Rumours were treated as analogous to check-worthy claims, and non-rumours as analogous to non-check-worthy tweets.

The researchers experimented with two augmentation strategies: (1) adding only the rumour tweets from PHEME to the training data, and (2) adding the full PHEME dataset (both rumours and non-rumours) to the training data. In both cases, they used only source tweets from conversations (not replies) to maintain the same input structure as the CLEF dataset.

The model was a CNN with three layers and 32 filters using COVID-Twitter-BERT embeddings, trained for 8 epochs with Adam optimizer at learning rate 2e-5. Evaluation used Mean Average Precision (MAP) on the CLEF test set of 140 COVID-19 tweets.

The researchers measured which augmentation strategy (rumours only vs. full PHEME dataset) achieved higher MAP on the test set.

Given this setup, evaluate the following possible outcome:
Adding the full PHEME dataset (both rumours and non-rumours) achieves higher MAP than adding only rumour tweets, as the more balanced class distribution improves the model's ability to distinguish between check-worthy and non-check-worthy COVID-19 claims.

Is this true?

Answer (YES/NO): NO